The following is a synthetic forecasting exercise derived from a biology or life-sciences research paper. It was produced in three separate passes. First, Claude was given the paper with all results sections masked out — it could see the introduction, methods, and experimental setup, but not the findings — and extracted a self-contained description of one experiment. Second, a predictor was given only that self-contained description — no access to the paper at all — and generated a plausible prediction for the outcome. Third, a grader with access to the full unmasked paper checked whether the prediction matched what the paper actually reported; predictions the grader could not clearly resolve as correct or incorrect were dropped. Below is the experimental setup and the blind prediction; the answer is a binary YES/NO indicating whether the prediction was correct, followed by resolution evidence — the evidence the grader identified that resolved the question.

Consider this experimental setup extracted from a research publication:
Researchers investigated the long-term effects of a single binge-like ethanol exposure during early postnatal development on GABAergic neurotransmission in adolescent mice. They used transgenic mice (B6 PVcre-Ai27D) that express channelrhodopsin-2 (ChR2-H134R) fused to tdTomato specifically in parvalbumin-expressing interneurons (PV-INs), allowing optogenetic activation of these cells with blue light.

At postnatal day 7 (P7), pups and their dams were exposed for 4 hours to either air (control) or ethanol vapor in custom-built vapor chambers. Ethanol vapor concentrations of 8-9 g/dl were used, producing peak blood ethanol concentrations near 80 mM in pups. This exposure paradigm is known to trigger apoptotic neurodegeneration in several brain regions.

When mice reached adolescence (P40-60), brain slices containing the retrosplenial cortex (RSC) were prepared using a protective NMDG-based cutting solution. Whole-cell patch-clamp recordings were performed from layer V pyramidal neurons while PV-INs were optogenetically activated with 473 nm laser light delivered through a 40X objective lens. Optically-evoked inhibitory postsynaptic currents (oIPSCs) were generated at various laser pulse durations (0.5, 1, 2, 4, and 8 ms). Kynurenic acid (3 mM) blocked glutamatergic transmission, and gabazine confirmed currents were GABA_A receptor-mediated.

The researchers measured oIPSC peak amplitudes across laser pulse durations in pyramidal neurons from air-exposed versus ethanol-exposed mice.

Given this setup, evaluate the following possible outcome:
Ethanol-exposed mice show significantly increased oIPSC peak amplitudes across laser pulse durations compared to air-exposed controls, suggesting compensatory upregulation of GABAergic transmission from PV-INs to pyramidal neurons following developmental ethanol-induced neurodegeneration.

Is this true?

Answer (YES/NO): YES